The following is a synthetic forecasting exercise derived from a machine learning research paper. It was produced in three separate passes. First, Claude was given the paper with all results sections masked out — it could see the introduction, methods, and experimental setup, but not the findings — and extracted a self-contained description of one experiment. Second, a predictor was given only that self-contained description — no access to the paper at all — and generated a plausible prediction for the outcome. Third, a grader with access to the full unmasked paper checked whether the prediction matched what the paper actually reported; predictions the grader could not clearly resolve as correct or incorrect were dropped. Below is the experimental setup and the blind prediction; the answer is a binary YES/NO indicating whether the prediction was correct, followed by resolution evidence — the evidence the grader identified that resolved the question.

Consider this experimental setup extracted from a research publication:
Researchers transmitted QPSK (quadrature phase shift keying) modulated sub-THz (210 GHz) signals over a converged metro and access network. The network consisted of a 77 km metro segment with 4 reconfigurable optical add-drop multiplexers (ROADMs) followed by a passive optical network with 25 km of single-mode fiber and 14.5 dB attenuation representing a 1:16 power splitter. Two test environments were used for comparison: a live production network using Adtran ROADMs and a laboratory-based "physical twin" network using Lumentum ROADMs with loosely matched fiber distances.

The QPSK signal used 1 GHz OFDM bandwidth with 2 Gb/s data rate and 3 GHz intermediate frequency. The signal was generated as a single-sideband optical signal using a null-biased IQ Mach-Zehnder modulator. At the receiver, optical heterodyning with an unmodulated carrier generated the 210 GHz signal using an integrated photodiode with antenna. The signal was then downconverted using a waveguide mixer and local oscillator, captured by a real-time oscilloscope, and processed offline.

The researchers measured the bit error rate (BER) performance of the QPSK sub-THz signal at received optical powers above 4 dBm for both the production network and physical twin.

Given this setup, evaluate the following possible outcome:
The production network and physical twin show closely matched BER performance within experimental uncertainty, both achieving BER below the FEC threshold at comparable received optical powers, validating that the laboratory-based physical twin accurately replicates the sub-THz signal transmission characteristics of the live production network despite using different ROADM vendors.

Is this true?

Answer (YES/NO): YES